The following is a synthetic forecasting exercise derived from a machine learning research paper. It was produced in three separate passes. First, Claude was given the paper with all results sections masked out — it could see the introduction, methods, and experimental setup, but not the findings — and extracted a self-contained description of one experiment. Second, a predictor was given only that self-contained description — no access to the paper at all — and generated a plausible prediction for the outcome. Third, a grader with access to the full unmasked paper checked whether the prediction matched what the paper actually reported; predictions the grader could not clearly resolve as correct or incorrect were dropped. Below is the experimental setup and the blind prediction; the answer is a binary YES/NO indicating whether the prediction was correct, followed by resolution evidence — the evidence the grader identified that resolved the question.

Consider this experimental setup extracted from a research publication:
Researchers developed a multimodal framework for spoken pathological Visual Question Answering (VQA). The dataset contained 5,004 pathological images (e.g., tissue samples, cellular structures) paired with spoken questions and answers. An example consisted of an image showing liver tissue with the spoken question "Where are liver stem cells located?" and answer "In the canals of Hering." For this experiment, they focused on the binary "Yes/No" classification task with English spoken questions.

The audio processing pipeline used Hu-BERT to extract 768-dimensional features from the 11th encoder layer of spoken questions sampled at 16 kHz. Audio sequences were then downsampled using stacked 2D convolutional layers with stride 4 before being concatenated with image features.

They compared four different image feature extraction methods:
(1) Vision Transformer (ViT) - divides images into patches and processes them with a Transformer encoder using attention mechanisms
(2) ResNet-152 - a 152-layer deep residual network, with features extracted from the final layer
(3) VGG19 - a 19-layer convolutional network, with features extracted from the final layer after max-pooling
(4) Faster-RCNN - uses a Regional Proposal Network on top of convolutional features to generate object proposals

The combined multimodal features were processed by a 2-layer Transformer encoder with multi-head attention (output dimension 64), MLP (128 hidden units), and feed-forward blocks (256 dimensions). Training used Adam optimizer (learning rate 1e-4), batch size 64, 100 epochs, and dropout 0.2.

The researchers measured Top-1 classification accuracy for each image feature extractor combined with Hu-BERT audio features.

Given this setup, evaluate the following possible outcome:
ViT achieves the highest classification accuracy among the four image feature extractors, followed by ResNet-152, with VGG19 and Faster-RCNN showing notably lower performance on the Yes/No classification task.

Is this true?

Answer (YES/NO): NO